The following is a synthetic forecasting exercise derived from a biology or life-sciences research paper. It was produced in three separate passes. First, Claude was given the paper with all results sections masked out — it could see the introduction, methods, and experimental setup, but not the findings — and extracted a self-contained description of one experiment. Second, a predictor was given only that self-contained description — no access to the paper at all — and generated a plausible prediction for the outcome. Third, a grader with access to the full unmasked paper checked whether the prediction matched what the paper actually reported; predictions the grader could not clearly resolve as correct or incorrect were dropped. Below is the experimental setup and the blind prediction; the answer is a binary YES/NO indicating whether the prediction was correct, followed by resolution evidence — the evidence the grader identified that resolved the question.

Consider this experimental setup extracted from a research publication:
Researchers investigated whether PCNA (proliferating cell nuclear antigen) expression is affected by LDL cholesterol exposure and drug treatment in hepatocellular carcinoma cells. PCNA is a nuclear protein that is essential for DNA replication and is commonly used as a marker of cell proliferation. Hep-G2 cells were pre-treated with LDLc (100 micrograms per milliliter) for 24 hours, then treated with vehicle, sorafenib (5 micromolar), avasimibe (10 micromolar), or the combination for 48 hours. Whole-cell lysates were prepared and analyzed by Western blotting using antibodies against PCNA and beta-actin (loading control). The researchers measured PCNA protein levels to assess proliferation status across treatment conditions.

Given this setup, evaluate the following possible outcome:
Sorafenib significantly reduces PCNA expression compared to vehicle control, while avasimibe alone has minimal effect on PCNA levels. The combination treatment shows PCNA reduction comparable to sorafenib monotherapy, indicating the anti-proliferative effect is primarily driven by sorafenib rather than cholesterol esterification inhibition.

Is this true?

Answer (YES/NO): NO